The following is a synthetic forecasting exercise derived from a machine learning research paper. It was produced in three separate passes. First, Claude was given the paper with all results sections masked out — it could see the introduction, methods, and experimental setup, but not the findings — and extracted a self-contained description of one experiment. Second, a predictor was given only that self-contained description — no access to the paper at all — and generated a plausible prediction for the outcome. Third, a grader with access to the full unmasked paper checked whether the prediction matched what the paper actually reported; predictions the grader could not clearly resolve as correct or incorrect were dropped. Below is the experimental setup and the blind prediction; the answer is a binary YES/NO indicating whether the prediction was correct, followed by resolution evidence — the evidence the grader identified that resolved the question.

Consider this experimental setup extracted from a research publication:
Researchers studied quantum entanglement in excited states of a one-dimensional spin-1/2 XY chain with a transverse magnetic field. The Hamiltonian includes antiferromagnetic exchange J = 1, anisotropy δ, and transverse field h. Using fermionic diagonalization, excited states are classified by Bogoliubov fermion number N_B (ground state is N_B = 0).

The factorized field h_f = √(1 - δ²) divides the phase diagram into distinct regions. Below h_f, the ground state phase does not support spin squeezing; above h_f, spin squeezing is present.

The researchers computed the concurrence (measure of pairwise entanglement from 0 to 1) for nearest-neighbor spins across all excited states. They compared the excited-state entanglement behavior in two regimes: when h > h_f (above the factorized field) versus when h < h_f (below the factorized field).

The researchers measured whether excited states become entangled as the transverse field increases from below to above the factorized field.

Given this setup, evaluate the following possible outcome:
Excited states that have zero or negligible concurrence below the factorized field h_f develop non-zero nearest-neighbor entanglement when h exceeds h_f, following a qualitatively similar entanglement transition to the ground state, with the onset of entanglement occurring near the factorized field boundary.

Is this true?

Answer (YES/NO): NO